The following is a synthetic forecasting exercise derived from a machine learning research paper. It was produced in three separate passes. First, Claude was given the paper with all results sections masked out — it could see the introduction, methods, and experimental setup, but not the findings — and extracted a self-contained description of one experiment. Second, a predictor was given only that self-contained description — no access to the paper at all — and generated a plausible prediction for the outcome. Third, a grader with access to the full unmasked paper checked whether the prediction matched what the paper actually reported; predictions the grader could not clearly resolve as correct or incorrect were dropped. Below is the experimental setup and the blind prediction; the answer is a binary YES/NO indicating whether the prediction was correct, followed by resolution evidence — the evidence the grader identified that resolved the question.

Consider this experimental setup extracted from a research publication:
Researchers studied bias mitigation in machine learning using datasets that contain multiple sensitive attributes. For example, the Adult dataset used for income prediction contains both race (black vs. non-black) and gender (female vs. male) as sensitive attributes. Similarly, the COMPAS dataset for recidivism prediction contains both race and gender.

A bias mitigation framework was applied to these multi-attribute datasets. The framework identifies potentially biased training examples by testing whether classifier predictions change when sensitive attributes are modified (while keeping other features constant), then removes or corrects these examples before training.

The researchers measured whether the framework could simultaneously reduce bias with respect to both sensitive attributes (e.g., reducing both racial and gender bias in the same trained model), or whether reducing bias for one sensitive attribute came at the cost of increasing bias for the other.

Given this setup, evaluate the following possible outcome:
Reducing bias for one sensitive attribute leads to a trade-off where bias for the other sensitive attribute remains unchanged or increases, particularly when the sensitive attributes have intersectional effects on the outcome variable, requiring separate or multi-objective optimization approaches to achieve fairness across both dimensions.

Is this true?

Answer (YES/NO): NO